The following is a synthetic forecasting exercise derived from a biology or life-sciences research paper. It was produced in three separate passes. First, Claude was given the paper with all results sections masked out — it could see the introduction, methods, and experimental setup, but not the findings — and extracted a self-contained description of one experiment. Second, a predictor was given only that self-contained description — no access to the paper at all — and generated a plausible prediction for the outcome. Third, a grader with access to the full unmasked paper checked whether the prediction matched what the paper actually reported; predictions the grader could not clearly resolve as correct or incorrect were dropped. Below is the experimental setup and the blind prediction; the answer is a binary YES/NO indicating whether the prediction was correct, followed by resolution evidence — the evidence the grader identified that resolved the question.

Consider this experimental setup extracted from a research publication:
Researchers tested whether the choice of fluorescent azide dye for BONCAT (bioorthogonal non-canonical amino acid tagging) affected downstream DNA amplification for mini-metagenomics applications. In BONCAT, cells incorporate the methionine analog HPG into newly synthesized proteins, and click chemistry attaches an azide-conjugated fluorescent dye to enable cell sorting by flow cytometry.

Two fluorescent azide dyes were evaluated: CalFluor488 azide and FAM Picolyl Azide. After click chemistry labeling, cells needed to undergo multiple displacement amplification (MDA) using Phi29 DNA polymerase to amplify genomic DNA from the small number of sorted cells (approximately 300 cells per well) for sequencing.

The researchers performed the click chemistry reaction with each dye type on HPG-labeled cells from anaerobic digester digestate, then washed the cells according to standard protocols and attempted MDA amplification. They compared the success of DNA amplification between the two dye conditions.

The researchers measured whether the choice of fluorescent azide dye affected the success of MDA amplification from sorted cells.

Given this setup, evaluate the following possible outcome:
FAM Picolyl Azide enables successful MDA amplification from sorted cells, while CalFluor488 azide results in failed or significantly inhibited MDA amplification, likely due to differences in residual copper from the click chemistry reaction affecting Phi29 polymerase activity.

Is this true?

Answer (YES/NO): YES